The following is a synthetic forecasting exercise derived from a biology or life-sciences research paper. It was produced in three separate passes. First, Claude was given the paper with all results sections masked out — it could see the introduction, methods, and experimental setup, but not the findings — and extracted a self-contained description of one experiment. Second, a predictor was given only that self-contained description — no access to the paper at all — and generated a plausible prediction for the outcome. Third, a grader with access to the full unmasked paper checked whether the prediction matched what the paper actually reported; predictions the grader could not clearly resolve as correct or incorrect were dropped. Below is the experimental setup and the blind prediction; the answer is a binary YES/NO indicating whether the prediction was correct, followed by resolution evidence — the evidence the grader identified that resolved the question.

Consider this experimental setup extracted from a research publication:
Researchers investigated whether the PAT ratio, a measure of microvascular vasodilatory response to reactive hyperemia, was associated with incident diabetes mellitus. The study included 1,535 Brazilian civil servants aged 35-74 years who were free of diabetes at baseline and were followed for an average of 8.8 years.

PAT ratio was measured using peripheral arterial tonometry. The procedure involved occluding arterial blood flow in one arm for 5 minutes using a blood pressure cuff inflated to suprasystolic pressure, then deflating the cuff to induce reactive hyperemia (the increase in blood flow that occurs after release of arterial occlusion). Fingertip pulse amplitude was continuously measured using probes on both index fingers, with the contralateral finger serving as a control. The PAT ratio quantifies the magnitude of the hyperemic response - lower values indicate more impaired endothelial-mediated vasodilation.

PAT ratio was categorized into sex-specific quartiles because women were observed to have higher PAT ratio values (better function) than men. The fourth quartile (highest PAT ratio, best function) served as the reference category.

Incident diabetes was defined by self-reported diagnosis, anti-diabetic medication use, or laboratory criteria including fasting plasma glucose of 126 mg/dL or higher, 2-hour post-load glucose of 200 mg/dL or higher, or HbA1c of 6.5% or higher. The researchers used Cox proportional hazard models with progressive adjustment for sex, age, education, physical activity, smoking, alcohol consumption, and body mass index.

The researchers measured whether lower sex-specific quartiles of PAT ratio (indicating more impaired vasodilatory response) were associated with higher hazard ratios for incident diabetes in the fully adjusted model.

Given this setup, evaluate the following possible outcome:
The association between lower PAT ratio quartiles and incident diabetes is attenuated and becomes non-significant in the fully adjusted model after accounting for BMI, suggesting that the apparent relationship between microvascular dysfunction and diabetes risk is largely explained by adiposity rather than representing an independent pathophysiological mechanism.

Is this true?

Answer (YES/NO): NO